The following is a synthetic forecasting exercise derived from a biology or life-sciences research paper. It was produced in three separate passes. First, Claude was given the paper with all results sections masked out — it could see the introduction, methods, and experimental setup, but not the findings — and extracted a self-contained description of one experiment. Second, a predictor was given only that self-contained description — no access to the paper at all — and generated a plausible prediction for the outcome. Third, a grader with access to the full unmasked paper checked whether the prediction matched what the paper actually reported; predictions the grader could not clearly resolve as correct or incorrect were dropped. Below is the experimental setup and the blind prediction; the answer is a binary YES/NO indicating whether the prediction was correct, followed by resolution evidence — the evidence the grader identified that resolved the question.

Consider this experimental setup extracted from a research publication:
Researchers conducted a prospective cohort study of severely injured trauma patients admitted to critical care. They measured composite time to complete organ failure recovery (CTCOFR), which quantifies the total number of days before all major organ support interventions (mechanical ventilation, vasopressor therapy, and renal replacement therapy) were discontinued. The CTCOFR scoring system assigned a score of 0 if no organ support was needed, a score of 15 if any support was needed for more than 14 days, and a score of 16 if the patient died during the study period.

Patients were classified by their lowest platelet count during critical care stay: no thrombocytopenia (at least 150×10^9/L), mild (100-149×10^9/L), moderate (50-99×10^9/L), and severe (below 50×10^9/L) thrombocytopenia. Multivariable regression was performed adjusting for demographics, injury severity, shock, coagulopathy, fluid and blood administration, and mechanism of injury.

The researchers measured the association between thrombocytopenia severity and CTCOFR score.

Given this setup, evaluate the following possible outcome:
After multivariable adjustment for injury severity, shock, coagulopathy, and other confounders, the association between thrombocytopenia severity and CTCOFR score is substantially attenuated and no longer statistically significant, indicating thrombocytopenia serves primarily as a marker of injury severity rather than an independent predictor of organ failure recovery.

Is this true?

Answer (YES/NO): NO